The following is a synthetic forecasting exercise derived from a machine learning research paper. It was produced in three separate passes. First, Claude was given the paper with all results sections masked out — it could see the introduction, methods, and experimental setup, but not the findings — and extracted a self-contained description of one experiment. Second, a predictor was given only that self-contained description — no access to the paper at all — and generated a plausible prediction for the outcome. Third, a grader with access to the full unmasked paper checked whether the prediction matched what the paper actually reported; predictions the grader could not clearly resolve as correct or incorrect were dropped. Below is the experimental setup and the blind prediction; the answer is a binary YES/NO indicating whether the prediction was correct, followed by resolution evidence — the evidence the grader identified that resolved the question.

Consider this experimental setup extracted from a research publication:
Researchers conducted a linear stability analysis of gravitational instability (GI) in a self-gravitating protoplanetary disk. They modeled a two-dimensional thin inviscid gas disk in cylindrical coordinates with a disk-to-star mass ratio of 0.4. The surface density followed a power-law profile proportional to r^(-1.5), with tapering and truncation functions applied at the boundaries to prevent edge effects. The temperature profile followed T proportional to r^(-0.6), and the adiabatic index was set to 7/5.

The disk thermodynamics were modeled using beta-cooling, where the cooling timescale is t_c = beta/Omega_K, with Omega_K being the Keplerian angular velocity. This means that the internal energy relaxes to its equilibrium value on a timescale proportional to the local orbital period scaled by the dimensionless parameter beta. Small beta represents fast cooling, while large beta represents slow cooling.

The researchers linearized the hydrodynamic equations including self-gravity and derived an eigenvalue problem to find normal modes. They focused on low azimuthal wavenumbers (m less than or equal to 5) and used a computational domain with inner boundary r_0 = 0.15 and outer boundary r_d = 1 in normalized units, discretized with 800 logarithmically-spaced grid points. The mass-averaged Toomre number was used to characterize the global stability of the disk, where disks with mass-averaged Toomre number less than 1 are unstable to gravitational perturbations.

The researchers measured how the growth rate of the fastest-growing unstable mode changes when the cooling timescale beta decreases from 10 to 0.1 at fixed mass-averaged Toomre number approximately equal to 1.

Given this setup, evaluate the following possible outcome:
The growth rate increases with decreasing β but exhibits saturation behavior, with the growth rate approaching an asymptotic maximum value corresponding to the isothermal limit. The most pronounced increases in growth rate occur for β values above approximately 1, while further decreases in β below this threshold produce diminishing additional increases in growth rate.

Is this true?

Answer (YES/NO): NO